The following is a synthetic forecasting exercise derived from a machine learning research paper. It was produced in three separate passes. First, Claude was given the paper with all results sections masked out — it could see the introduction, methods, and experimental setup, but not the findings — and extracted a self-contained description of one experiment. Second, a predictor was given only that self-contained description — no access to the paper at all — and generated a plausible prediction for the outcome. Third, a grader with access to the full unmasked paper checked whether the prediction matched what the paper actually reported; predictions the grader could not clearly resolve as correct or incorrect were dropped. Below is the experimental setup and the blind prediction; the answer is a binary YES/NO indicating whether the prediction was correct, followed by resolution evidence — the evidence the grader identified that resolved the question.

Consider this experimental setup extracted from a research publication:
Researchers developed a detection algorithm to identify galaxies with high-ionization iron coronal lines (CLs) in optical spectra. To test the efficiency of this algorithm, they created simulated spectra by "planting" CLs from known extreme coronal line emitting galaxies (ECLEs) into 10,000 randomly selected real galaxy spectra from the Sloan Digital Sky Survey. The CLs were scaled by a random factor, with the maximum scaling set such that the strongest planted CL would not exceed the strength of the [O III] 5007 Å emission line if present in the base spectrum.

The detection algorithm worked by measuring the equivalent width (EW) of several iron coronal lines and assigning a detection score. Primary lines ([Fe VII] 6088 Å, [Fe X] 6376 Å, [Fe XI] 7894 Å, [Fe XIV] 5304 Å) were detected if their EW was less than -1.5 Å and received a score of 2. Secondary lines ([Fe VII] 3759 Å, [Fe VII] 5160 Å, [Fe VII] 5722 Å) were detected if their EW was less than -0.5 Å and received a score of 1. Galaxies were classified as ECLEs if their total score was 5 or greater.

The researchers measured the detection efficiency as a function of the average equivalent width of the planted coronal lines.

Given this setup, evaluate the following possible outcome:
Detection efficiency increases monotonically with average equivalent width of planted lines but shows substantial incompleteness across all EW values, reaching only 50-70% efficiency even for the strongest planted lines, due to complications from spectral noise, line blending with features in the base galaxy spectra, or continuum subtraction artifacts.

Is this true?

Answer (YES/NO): NO